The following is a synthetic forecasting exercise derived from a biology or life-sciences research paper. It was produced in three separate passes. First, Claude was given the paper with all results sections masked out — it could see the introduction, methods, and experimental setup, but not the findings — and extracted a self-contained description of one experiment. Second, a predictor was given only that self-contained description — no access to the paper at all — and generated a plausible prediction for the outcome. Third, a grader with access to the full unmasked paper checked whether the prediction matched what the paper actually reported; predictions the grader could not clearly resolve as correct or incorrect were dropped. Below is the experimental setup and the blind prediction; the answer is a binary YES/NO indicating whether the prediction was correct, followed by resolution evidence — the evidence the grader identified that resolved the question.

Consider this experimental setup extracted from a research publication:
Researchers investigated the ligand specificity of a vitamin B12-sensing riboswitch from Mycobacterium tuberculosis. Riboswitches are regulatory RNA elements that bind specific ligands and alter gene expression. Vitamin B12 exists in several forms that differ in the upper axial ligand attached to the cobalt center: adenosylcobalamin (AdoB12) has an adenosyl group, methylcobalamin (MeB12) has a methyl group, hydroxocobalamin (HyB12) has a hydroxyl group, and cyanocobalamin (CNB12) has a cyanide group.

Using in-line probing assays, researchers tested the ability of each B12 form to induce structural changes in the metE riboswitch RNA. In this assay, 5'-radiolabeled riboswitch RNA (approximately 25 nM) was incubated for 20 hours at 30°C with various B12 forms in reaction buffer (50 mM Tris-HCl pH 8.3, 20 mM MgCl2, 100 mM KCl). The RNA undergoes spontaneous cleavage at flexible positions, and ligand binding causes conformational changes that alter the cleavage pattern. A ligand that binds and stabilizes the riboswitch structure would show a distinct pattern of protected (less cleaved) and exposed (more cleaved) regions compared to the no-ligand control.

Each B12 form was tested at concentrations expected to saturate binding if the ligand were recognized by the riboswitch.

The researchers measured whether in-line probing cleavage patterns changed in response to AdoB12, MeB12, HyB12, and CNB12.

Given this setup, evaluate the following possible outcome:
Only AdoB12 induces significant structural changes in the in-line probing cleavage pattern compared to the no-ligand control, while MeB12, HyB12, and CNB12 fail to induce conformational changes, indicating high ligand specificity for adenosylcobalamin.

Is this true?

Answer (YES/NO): YES